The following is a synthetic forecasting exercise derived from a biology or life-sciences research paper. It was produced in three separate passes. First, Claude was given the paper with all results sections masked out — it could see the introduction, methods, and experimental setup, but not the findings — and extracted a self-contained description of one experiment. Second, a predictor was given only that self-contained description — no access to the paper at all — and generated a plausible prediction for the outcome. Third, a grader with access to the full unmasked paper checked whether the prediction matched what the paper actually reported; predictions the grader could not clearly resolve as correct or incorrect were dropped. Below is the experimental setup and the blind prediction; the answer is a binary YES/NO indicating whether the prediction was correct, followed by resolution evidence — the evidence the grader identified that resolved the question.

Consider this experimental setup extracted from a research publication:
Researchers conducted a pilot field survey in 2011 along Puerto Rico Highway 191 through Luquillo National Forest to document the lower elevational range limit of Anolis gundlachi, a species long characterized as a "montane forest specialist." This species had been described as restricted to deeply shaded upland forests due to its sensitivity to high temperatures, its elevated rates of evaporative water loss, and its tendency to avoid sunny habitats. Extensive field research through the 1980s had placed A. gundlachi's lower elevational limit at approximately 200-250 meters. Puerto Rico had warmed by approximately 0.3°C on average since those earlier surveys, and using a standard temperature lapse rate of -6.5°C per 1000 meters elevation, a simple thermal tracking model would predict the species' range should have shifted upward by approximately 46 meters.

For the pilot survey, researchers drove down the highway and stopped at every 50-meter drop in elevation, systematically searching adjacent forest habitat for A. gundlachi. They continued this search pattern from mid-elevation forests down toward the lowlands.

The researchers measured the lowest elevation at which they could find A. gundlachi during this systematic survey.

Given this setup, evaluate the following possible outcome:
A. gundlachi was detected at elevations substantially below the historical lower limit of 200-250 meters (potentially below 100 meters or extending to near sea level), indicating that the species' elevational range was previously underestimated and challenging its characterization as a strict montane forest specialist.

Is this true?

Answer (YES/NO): YES